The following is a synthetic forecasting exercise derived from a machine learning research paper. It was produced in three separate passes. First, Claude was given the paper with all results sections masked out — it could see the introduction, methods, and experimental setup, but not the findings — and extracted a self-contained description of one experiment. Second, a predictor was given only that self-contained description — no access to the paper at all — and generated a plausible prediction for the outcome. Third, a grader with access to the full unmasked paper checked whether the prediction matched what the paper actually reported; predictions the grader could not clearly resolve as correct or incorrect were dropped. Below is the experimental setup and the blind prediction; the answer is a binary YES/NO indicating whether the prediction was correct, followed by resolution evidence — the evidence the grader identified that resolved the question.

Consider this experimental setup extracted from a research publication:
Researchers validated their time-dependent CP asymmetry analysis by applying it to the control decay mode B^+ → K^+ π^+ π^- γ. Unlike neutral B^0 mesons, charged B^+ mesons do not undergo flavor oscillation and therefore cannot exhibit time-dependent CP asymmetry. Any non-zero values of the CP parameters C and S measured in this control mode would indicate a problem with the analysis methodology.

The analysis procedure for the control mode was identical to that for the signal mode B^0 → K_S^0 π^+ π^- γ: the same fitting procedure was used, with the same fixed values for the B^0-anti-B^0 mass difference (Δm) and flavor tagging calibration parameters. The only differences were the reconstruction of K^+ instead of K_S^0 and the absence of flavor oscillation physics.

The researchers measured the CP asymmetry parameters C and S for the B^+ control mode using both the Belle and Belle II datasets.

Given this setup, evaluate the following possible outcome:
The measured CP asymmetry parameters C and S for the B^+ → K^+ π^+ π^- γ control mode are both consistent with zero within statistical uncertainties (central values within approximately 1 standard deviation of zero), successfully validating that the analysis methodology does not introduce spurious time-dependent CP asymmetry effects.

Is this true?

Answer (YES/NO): YES